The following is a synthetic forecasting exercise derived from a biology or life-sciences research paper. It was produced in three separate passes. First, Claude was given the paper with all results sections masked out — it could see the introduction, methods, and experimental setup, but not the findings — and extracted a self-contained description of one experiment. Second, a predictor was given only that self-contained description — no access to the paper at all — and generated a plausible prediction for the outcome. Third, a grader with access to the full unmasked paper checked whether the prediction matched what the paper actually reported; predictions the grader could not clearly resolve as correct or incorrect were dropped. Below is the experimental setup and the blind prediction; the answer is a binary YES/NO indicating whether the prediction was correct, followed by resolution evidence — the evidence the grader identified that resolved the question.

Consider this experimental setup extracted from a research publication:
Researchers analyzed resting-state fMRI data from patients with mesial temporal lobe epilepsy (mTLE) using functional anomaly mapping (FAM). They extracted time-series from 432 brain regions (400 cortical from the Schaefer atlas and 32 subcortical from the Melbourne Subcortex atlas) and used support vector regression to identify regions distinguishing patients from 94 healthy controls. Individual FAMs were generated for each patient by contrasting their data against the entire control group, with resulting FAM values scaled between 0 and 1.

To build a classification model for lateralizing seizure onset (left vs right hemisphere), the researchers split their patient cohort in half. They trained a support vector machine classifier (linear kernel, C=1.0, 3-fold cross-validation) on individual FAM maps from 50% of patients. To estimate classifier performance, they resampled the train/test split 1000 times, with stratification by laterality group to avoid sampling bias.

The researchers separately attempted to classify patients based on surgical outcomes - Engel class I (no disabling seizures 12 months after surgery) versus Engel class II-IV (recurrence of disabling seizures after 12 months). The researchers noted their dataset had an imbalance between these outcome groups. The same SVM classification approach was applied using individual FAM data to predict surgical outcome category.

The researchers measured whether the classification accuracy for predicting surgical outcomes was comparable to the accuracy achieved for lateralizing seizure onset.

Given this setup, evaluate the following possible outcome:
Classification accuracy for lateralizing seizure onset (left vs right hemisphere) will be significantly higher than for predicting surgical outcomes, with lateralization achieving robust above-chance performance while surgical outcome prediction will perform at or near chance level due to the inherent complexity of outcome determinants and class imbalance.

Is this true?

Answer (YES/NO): YES